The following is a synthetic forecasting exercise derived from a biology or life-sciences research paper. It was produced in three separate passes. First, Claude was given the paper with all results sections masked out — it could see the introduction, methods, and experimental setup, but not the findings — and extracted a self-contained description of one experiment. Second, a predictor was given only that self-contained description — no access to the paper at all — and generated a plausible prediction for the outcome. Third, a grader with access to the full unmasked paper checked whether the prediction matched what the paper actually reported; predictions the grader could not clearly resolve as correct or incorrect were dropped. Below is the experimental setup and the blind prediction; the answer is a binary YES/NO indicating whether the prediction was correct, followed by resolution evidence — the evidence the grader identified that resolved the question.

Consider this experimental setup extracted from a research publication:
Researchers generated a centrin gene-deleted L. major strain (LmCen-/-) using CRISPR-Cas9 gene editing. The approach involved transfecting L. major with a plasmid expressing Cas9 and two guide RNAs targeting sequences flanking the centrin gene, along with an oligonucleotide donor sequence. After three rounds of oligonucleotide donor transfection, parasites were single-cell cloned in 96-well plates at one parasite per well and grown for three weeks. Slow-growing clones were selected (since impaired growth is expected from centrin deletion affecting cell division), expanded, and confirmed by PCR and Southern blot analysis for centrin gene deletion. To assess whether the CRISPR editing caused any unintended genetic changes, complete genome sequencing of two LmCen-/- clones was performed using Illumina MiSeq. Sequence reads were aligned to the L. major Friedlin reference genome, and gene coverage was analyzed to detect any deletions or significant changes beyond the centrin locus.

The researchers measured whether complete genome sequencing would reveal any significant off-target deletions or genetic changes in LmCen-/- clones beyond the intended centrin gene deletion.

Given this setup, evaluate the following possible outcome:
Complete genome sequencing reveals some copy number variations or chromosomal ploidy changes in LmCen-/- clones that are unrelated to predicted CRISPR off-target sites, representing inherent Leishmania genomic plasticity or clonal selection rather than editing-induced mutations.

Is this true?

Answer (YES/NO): NO